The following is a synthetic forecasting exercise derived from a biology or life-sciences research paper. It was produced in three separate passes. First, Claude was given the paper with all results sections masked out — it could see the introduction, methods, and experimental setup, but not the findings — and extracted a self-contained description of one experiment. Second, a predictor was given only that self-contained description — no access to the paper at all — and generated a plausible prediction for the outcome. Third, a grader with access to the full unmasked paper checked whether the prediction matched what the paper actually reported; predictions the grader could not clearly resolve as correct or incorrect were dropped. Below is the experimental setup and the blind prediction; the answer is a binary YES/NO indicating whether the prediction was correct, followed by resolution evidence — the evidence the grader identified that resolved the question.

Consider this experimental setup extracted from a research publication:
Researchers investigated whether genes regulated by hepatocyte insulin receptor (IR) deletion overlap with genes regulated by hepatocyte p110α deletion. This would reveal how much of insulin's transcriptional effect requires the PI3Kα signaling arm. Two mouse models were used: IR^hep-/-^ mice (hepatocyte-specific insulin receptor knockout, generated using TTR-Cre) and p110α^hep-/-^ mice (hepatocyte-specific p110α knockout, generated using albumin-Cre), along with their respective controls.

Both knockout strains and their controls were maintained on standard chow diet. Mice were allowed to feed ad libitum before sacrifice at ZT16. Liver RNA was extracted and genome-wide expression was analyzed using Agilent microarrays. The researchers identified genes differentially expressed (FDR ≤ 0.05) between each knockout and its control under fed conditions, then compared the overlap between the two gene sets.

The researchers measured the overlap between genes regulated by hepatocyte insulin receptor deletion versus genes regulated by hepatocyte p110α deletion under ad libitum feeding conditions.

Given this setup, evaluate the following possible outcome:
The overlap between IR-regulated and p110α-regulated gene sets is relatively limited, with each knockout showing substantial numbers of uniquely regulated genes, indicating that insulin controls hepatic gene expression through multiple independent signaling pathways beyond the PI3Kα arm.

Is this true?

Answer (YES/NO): YES